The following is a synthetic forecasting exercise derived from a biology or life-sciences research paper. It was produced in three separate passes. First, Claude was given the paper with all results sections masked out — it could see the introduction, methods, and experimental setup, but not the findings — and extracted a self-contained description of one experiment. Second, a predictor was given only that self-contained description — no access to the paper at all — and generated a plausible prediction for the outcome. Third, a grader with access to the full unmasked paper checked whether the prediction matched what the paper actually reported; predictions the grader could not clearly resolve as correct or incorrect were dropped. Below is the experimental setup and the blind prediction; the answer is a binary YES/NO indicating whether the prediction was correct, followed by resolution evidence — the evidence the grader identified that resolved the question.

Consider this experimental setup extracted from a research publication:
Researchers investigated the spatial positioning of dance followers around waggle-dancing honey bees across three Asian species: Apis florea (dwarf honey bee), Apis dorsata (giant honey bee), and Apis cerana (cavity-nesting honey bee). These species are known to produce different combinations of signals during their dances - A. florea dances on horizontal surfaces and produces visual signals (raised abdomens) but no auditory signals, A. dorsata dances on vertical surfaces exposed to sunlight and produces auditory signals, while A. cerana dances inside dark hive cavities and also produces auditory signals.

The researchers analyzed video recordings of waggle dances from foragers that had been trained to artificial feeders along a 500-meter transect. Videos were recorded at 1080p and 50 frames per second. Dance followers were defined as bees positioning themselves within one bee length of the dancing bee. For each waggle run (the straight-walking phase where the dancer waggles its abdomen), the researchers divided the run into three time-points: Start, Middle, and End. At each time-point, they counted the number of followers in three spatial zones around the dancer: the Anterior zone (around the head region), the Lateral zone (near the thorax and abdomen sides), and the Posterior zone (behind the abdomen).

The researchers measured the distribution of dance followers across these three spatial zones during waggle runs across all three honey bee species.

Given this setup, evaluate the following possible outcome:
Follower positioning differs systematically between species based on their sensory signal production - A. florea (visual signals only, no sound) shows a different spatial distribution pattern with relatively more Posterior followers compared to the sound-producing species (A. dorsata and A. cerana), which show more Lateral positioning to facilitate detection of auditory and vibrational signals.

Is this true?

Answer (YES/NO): NO